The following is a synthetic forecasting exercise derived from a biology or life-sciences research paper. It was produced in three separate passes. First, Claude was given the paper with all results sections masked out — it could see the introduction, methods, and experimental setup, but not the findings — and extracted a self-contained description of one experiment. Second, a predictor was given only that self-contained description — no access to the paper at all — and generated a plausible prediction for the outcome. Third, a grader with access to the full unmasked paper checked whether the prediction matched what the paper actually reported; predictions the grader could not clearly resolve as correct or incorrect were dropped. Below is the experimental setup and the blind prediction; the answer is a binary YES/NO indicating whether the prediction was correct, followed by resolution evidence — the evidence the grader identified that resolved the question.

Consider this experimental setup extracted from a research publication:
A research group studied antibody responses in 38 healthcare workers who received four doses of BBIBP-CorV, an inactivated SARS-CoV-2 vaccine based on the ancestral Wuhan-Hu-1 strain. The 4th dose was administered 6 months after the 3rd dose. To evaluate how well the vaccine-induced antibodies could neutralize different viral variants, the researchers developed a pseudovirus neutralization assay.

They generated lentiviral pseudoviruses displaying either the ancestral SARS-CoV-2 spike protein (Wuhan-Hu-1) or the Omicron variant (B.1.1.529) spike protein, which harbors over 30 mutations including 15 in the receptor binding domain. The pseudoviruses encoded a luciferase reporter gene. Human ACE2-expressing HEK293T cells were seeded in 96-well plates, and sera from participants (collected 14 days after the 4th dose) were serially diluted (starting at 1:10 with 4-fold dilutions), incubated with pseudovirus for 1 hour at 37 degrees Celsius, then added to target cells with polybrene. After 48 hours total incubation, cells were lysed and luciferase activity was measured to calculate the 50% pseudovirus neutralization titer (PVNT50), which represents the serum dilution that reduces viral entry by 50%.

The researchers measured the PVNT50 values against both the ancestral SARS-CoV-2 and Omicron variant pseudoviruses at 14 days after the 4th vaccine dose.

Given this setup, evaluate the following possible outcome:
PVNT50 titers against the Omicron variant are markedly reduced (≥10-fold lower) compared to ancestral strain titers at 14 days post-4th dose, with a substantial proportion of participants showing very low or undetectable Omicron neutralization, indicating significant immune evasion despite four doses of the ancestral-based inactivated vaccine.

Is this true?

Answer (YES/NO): YES